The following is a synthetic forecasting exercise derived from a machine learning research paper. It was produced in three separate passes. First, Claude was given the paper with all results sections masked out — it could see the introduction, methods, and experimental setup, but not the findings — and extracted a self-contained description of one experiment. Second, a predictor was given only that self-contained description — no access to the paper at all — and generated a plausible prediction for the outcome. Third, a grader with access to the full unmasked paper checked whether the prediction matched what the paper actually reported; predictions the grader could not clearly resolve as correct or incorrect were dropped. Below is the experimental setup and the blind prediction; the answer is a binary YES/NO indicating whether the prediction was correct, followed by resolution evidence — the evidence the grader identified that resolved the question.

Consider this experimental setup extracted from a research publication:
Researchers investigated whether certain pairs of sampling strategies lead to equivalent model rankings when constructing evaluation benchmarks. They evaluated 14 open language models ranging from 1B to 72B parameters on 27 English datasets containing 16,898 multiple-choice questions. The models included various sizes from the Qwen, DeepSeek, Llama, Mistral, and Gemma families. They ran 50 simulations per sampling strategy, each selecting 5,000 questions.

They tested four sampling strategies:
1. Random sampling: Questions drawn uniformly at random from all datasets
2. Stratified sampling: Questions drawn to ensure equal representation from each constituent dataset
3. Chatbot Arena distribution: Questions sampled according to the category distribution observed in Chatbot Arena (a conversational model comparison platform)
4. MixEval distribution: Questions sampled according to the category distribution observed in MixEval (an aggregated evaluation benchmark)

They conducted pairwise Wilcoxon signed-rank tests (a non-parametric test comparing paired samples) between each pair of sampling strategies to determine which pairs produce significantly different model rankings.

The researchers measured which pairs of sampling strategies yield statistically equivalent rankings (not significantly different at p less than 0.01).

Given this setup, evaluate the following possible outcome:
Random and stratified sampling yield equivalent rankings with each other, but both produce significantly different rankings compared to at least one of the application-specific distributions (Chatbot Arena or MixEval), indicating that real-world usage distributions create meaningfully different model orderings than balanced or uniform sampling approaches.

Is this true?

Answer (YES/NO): NO